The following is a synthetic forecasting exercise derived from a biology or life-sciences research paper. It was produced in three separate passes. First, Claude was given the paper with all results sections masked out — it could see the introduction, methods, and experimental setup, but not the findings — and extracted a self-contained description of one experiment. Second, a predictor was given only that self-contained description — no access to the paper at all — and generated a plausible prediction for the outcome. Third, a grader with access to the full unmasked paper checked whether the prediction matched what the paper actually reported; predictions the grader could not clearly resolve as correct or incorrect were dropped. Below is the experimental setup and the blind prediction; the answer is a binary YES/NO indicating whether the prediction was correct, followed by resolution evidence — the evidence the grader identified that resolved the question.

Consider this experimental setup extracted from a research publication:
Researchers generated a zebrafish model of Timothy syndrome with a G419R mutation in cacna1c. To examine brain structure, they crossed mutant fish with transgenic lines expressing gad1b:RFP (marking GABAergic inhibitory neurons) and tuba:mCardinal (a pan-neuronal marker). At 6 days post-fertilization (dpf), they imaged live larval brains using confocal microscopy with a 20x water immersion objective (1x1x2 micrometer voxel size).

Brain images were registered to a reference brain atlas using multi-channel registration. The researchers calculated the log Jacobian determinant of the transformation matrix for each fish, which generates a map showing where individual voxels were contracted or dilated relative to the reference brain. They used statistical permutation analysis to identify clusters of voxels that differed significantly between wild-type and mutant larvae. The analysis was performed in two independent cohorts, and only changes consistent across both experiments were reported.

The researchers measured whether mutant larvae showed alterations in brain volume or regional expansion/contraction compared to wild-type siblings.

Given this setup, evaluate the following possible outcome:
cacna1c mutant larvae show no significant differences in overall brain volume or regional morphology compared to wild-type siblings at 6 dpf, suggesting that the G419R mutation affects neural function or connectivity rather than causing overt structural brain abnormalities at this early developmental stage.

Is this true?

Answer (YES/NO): NO